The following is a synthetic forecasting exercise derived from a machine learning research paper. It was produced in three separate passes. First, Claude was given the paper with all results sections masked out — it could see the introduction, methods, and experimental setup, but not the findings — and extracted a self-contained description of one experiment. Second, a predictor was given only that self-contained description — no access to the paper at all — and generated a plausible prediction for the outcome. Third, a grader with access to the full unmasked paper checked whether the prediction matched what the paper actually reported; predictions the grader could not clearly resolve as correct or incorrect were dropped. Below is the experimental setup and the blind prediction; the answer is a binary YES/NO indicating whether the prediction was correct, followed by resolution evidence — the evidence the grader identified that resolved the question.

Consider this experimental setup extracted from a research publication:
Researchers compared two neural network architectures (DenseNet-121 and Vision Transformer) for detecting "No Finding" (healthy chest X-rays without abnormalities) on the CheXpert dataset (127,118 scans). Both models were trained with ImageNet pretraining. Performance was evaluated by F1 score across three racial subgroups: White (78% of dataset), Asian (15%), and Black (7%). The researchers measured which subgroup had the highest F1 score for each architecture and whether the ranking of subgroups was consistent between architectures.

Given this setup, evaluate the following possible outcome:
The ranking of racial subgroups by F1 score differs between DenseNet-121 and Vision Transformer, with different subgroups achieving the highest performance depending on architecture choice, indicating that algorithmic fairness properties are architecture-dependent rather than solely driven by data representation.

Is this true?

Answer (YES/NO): NO